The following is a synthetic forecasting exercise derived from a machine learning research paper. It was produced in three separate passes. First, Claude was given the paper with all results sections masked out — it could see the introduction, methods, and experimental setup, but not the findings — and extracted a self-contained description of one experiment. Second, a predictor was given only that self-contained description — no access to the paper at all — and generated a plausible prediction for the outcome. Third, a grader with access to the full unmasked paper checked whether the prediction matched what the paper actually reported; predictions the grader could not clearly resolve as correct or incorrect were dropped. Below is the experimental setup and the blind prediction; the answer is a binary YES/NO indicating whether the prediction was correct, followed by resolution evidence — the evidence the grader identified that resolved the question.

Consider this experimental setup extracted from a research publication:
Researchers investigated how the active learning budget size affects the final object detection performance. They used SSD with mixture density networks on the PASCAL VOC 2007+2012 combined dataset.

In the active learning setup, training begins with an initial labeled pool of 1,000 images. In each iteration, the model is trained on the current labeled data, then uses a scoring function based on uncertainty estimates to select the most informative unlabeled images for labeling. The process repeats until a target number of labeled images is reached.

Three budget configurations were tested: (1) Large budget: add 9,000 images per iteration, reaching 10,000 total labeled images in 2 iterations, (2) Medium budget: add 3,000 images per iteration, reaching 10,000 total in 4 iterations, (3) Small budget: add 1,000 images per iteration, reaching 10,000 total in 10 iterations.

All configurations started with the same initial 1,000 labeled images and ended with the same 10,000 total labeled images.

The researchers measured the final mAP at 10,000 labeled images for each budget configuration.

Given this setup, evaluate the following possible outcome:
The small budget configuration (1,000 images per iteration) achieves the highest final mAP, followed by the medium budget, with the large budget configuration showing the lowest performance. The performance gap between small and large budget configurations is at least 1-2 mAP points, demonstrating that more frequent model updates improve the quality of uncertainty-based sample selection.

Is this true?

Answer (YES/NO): YES